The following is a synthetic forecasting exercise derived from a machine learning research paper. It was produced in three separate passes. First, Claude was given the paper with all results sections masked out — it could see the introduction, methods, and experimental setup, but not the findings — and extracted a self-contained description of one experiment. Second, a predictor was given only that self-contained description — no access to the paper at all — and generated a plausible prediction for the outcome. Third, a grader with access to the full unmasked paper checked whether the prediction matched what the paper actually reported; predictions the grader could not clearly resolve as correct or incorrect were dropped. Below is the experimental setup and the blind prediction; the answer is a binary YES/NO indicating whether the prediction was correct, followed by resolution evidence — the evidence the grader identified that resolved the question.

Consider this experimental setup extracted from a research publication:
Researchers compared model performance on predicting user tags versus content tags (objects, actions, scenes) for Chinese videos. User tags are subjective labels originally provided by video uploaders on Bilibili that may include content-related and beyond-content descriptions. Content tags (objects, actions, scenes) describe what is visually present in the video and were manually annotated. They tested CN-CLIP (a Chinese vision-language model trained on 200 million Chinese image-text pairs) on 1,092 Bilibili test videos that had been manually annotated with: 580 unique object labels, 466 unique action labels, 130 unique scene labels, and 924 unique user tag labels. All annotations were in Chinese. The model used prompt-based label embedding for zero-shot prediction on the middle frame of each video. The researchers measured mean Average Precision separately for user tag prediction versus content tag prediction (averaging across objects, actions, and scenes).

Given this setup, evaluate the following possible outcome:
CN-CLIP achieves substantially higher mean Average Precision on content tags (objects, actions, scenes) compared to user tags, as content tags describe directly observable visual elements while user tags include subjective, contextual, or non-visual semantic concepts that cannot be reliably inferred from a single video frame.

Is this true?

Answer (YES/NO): YES